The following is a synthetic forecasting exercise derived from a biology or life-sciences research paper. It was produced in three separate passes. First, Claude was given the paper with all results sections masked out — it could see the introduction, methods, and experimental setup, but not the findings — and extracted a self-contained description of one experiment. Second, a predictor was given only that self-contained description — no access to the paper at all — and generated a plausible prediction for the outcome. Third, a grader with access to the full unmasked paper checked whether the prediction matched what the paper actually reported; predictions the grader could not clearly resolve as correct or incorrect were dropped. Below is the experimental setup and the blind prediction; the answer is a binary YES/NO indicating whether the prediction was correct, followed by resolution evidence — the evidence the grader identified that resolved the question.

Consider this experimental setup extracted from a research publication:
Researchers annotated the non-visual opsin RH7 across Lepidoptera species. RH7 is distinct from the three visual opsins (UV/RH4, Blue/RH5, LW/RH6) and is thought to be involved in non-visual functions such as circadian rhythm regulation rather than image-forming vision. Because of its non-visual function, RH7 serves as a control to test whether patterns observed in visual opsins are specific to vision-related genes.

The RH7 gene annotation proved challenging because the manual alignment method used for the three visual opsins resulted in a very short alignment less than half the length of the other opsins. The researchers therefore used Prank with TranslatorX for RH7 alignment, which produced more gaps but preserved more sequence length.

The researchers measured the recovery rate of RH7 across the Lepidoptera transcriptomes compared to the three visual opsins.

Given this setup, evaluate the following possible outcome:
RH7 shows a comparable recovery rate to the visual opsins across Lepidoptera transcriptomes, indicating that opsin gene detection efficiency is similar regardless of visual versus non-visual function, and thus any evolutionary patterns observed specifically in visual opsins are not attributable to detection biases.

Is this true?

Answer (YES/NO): NO